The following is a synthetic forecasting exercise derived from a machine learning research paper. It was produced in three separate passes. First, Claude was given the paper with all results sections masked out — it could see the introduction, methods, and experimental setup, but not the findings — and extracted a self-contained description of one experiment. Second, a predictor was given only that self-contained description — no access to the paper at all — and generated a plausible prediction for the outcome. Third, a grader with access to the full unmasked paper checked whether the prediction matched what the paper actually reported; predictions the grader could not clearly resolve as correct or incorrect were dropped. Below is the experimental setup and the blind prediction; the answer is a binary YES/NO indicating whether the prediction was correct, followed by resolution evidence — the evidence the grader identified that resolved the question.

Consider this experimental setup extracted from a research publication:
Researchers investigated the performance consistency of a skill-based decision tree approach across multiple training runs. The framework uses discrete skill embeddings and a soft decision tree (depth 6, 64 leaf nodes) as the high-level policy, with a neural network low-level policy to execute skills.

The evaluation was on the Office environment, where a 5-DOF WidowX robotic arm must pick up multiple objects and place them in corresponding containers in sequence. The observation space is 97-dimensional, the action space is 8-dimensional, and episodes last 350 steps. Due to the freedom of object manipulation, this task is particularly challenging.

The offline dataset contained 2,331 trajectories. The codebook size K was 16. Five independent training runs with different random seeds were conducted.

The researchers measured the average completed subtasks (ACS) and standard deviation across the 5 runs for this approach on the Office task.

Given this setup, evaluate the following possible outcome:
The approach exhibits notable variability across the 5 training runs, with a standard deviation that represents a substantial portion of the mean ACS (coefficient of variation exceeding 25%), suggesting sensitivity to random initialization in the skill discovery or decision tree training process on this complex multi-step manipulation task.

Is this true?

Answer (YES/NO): NO